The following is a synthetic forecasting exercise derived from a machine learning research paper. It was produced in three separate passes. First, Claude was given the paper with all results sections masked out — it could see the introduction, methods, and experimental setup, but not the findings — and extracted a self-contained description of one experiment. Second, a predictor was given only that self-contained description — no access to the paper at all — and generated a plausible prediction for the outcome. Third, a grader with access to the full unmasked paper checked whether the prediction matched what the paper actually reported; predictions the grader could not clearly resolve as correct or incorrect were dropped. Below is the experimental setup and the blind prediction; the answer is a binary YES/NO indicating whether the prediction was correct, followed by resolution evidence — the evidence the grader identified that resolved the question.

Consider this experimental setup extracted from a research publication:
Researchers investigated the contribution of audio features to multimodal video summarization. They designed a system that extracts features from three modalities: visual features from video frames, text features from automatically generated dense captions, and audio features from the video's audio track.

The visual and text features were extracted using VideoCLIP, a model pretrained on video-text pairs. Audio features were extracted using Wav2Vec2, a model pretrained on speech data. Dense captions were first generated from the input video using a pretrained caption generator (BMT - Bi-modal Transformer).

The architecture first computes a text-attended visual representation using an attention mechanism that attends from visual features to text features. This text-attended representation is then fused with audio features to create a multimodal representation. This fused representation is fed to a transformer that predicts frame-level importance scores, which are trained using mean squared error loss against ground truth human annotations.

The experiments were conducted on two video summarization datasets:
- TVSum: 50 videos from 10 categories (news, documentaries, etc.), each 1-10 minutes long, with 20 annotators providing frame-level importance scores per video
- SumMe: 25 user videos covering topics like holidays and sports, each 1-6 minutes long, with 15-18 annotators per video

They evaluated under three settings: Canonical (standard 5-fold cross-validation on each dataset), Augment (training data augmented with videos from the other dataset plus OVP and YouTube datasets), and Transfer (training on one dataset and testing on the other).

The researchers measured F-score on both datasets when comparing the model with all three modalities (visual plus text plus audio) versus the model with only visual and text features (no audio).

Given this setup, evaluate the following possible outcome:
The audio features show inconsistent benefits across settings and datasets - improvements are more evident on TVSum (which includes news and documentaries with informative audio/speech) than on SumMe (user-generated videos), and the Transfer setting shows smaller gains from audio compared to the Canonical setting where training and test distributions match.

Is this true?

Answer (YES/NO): NO